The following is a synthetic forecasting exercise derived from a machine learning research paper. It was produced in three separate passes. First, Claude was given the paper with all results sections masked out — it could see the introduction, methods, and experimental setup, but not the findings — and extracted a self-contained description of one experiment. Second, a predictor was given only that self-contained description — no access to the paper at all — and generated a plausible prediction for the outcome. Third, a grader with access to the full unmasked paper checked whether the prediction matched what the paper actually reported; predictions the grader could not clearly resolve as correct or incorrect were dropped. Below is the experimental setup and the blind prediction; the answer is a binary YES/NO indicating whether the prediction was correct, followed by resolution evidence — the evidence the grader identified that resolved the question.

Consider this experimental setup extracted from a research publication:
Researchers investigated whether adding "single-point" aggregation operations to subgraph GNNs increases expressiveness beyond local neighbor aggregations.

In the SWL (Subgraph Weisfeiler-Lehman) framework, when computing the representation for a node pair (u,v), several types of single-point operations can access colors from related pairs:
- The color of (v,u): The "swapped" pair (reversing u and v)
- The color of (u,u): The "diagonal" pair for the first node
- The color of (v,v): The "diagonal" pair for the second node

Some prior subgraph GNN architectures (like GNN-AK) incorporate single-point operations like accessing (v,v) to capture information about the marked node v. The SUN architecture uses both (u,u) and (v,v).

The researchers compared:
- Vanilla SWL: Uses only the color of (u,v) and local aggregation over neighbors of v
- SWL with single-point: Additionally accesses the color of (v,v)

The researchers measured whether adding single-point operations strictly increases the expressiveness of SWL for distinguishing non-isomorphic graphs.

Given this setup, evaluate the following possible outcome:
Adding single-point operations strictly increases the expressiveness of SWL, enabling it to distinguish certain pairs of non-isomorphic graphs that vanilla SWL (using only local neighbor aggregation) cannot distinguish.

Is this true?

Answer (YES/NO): YES